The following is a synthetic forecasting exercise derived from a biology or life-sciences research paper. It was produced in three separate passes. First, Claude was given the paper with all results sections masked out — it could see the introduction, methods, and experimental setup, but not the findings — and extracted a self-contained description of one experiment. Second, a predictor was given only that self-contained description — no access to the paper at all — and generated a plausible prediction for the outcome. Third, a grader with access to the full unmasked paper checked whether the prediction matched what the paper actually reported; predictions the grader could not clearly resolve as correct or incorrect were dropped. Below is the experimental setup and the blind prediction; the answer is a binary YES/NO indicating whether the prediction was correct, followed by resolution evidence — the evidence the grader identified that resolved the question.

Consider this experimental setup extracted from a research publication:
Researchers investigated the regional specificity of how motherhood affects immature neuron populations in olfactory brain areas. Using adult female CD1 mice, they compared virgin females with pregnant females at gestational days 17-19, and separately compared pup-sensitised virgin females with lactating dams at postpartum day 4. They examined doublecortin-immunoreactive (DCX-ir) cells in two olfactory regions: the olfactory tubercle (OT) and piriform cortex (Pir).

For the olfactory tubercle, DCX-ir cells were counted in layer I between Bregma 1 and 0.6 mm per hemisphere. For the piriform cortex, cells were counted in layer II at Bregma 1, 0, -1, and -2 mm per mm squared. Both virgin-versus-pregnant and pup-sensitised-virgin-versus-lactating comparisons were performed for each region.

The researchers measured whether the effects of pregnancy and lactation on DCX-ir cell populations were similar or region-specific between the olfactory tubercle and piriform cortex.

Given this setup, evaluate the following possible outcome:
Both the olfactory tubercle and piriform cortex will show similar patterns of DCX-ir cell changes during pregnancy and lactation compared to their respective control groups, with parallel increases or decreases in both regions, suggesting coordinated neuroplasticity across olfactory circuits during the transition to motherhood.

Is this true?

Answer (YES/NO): NO